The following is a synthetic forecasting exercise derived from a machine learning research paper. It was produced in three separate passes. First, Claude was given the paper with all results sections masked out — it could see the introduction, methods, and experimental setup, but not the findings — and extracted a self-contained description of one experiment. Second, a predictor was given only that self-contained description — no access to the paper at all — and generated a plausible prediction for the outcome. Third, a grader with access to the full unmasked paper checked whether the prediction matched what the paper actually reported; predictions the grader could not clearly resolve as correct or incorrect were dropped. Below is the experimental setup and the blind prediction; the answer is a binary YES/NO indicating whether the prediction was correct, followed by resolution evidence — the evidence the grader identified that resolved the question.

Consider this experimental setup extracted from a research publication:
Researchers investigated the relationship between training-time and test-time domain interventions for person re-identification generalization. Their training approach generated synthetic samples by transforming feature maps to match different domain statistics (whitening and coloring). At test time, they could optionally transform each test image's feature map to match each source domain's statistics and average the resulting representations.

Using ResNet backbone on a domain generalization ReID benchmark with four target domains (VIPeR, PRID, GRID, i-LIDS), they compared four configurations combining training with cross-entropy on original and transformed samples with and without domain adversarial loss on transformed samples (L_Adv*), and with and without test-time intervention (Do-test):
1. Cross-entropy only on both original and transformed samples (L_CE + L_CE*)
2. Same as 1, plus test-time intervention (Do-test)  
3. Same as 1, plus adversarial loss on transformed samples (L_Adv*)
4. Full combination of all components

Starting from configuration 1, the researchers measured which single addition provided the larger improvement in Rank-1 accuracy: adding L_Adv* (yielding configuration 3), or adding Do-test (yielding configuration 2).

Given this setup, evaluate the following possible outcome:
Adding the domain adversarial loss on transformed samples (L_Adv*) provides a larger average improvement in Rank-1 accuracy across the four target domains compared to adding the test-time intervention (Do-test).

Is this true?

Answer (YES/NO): NO